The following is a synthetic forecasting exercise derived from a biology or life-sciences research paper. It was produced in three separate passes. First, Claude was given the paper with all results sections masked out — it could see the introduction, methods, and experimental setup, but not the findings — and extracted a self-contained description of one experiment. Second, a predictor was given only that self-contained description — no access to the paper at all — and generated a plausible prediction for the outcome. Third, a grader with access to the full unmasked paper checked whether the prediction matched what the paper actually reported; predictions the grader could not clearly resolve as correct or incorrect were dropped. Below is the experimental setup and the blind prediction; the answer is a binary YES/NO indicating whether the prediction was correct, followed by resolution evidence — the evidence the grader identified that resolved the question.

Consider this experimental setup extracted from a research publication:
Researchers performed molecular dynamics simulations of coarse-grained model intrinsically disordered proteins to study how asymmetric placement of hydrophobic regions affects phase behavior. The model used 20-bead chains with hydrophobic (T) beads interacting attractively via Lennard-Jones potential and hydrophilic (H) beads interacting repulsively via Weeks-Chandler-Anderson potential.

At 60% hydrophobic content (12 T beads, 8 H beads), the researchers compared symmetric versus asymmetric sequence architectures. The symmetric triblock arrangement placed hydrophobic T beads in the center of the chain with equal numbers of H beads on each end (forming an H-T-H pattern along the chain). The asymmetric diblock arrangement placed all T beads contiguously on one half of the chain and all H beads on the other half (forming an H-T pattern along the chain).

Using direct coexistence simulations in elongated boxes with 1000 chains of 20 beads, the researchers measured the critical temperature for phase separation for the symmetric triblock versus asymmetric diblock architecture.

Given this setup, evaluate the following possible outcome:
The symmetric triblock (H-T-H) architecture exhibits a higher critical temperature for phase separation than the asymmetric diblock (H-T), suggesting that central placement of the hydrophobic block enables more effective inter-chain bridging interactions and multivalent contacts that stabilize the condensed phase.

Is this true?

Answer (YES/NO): NO